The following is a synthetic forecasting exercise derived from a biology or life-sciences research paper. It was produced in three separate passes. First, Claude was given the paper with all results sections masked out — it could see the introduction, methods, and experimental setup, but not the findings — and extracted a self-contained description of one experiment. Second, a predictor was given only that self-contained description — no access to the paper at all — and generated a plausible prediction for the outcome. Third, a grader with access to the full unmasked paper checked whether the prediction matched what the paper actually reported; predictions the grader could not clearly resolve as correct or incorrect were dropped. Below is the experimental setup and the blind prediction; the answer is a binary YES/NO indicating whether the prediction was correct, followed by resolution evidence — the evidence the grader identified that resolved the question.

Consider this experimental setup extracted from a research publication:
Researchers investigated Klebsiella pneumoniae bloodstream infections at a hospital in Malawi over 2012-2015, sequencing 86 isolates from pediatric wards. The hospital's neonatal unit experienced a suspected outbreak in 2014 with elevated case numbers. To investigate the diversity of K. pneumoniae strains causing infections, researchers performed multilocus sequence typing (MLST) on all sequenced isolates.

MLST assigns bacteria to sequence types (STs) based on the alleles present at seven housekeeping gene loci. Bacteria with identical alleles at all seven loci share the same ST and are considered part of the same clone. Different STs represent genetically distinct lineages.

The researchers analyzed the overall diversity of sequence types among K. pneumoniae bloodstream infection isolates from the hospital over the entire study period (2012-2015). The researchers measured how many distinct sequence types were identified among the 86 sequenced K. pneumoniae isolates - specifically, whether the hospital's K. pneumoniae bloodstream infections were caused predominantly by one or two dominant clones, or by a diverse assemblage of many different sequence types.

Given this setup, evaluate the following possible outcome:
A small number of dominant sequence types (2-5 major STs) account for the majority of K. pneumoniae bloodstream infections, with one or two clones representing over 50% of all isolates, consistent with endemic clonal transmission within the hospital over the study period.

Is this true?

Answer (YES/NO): YES